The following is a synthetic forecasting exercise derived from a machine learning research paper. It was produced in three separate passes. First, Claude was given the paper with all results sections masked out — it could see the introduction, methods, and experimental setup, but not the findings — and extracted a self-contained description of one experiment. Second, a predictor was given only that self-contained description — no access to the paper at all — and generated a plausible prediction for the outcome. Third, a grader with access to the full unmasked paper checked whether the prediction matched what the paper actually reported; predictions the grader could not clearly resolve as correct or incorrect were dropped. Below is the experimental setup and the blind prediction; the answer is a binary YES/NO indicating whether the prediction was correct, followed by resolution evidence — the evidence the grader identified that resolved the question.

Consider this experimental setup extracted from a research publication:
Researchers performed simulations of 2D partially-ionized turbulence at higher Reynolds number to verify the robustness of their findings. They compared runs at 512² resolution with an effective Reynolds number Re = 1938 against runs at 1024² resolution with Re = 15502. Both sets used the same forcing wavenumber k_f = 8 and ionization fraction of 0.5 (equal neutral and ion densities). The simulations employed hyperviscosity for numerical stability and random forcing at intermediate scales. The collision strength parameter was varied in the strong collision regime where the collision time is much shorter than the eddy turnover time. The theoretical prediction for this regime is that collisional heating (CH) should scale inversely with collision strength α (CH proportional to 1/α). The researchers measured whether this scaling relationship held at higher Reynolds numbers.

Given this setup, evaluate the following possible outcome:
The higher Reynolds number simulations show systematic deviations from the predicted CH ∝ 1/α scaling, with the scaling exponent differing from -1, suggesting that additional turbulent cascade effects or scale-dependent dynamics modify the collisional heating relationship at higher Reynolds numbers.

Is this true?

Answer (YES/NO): NO